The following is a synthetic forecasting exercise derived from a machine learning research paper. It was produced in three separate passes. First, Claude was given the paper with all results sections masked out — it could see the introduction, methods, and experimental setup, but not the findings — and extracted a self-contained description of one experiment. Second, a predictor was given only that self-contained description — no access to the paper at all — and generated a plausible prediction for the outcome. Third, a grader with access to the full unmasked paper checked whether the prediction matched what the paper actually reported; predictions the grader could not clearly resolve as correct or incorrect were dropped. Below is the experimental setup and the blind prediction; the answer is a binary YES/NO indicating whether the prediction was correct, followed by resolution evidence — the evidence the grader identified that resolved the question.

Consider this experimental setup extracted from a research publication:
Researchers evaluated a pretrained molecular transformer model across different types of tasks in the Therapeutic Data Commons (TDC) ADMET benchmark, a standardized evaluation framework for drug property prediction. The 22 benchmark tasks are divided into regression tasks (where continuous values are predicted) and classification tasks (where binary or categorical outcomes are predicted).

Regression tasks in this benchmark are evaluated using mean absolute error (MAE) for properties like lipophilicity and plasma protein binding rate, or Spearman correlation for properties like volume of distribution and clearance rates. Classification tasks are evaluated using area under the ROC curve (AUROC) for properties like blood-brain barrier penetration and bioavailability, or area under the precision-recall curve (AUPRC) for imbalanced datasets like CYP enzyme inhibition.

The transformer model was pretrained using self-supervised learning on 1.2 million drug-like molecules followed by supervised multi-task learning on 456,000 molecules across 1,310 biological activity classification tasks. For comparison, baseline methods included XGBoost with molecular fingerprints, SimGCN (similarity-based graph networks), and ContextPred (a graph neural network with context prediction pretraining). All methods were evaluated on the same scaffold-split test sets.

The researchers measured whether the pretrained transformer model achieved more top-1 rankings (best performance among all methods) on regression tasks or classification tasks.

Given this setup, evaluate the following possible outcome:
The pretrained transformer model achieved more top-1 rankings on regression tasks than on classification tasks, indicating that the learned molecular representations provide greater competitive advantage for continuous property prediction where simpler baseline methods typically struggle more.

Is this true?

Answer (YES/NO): YES